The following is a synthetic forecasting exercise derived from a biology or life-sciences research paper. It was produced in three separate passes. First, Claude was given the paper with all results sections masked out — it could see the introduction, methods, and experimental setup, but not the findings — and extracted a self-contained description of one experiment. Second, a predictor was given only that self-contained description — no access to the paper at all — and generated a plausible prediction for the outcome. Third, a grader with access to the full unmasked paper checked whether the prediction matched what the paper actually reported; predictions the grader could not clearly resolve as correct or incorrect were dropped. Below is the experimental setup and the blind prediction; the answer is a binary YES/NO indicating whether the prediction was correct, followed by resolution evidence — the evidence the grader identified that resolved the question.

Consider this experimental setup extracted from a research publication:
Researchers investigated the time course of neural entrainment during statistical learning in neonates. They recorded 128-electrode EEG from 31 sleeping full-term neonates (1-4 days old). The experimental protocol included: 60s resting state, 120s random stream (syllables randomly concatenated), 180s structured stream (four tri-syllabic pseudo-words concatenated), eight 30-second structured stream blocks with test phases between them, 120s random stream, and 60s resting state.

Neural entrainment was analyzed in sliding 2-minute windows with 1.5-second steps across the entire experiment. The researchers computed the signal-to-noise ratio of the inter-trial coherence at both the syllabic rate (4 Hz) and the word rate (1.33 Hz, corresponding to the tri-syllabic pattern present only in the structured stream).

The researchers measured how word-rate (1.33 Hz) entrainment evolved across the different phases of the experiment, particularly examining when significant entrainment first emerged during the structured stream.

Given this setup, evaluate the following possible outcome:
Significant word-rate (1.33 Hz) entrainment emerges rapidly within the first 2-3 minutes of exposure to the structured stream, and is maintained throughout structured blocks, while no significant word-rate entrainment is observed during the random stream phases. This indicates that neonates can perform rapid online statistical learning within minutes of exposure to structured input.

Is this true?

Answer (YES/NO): YES